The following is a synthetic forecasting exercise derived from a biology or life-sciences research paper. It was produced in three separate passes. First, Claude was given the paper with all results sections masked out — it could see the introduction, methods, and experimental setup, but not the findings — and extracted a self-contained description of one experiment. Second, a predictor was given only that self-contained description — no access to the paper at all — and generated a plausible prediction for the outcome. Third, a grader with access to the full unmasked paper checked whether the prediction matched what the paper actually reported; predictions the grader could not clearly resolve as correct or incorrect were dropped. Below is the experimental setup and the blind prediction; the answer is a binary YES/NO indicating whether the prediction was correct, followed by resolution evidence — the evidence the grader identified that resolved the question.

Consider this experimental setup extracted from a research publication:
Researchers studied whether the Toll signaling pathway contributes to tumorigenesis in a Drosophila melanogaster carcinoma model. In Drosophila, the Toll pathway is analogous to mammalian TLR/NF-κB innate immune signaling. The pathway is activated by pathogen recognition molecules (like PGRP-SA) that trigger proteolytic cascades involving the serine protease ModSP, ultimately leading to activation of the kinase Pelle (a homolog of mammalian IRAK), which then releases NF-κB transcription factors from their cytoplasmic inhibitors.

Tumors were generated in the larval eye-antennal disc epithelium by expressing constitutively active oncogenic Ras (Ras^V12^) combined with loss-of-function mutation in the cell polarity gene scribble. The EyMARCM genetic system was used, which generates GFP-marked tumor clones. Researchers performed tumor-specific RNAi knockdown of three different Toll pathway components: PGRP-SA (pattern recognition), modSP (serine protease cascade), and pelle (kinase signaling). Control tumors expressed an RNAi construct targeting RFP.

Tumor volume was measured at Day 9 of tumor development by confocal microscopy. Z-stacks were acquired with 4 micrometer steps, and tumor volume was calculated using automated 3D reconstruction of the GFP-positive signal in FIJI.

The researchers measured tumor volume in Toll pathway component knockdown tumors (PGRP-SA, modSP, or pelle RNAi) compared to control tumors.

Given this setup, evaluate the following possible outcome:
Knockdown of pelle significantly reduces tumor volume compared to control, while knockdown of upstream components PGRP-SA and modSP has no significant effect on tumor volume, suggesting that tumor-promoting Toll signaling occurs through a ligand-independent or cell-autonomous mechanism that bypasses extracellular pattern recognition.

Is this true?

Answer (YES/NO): NO